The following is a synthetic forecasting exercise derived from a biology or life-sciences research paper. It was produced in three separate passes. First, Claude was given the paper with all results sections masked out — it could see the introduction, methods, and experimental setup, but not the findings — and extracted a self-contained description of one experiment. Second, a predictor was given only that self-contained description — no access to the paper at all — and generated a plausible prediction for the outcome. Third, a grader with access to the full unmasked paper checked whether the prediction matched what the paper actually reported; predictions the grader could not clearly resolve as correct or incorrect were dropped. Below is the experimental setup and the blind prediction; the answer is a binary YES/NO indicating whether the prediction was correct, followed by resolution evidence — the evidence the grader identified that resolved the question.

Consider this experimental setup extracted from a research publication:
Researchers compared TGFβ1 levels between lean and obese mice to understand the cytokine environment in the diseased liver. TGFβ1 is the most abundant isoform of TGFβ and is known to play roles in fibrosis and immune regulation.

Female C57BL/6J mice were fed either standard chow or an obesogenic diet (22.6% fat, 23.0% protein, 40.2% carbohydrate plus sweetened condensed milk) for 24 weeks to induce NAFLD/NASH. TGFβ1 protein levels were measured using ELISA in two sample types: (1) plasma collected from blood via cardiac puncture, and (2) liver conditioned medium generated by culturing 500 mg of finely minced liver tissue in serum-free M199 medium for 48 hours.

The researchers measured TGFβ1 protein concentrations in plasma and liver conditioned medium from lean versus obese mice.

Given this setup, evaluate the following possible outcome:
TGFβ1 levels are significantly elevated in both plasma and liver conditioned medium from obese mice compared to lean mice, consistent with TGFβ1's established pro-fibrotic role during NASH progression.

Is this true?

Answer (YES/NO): YES